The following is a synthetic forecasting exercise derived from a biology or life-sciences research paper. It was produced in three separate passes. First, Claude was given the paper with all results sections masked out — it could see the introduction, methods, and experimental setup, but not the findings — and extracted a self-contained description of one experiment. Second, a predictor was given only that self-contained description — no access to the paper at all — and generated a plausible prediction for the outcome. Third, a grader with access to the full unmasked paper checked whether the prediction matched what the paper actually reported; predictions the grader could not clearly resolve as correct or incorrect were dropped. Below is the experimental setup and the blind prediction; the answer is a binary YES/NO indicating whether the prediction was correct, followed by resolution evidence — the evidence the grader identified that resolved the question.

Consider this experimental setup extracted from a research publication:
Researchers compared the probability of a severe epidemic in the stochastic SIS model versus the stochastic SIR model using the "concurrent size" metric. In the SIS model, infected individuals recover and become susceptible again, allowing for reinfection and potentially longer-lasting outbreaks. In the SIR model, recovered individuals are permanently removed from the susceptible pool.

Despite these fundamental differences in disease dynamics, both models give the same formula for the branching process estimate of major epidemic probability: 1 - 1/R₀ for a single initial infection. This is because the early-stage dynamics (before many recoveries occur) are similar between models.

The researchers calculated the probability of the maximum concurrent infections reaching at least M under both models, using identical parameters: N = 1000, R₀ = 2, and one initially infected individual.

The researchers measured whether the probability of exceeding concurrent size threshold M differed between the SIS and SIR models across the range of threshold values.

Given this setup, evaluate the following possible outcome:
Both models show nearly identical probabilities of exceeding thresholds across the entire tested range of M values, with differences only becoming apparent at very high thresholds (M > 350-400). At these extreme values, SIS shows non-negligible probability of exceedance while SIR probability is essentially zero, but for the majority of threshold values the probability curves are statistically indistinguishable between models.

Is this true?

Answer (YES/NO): NO